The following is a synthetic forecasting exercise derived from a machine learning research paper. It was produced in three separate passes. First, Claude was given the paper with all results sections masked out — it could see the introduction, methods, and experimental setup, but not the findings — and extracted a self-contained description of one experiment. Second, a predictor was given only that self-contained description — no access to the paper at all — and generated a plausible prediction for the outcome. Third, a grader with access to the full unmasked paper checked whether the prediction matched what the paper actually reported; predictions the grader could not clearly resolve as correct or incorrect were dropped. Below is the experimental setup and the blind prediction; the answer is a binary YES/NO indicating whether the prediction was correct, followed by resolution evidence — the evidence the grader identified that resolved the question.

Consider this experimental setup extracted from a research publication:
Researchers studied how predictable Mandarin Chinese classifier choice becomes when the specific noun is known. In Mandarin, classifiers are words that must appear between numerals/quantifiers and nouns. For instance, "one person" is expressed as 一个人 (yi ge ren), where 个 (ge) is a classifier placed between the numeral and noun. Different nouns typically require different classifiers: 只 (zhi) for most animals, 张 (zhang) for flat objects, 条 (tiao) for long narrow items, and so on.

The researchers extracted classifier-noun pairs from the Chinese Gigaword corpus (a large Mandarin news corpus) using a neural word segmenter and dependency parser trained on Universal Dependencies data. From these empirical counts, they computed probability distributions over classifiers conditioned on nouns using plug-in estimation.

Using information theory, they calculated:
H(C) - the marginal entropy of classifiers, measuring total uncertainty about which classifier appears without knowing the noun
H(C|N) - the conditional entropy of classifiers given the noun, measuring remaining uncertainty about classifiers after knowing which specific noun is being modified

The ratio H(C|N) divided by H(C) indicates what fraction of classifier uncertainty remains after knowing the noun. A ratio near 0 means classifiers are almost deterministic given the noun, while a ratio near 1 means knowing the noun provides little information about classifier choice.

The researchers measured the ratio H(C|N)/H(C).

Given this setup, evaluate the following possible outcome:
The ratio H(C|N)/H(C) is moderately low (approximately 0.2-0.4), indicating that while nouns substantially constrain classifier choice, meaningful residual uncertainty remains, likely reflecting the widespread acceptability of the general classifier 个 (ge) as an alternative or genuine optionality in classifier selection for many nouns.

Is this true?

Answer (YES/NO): NO